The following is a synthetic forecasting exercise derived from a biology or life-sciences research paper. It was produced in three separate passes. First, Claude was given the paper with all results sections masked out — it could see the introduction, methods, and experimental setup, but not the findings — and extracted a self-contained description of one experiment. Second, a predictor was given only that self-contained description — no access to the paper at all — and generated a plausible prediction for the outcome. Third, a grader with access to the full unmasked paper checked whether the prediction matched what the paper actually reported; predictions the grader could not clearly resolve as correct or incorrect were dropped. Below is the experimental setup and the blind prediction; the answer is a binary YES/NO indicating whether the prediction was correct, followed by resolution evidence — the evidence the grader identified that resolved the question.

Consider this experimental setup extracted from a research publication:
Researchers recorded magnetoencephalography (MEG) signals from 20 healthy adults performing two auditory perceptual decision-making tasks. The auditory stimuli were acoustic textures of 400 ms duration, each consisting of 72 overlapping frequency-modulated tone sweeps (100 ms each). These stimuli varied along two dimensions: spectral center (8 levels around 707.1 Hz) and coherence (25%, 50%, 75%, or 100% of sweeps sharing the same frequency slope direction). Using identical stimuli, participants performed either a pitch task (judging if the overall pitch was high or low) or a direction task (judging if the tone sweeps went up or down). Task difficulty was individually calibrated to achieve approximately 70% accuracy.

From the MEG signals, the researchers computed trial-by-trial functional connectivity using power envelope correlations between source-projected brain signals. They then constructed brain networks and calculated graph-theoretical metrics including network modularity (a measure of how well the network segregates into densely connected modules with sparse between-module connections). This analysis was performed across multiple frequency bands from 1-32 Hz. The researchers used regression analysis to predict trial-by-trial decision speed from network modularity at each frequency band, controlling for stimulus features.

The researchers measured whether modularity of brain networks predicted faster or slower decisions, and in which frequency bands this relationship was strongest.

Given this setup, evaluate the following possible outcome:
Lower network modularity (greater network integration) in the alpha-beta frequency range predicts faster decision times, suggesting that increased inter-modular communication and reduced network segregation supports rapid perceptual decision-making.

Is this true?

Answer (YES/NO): NO